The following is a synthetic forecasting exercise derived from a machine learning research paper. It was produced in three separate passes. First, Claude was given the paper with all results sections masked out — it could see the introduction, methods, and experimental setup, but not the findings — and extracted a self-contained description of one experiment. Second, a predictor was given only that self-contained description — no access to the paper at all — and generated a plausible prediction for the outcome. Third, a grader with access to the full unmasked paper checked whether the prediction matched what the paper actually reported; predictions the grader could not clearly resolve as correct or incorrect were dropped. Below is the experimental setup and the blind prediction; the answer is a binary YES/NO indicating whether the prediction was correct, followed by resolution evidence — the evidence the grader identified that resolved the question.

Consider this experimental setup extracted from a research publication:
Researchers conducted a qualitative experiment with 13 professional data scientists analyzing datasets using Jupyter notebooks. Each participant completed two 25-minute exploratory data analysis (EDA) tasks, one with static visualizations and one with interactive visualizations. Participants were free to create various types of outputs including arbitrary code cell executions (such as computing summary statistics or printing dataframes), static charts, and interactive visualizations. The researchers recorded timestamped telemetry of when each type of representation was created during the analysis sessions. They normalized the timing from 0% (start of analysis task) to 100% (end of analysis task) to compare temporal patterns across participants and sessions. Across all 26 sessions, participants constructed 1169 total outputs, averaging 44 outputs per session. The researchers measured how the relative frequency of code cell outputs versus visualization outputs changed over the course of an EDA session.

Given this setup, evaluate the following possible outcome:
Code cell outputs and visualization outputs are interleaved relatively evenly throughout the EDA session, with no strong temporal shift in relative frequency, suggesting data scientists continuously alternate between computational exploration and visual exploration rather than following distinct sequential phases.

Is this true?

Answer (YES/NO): NO